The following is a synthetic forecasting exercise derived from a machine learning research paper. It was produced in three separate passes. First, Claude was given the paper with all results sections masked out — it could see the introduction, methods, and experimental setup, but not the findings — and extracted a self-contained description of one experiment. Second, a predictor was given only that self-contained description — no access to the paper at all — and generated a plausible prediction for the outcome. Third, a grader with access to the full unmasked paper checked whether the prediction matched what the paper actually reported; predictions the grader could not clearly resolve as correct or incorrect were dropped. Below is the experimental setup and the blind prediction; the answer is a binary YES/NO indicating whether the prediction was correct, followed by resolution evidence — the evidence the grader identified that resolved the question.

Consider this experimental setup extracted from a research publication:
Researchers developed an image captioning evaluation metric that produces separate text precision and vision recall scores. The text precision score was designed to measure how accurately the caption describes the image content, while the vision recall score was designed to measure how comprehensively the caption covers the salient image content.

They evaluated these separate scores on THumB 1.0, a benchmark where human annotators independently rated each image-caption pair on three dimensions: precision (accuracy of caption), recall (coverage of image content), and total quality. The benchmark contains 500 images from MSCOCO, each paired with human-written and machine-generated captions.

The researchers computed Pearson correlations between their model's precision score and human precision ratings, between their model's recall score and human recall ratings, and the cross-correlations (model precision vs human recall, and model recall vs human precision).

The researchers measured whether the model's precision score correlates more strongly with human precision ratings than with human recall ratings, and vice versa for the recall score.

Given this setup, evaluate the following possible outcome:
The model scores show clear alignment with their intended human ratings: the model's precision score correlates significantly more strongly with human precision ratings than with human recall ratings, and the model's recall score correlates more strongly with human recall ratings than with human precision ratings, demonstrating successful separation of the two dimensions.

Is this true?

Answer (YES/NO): NO